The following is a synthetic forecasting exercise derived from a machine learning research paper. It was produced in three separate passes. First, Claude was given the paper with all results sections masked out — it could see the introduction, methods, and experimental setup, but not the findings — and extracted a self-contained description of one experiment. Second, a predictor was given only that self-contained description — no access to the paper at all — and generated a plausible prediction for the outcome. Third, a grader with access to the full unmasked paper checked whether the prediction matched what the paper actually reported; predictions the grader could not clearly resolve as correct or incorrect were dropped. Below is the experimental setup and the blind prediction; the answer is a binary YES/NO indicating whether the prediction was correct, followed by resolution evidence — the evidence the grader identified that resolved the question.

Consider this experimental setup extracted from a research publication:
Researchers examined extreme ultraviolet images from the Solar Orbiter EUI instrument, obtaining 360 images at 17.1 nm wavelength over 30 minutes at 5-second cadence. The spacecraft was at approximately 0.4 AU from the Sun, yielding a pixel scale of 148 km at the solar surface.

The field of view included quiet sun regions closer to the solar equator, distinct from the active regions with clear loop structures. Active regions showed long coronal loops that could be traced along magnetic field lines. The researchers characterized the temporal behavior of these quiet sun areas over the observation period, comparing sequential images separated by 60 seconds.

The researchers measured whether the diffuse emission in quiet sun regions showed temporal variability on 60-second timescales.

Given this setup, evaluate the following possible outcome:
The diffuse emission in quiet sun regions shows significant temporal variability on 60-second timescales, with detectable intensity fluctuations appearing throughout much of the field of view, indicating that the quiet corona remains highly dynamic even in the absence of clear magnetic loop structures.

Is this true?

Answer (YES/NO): NO